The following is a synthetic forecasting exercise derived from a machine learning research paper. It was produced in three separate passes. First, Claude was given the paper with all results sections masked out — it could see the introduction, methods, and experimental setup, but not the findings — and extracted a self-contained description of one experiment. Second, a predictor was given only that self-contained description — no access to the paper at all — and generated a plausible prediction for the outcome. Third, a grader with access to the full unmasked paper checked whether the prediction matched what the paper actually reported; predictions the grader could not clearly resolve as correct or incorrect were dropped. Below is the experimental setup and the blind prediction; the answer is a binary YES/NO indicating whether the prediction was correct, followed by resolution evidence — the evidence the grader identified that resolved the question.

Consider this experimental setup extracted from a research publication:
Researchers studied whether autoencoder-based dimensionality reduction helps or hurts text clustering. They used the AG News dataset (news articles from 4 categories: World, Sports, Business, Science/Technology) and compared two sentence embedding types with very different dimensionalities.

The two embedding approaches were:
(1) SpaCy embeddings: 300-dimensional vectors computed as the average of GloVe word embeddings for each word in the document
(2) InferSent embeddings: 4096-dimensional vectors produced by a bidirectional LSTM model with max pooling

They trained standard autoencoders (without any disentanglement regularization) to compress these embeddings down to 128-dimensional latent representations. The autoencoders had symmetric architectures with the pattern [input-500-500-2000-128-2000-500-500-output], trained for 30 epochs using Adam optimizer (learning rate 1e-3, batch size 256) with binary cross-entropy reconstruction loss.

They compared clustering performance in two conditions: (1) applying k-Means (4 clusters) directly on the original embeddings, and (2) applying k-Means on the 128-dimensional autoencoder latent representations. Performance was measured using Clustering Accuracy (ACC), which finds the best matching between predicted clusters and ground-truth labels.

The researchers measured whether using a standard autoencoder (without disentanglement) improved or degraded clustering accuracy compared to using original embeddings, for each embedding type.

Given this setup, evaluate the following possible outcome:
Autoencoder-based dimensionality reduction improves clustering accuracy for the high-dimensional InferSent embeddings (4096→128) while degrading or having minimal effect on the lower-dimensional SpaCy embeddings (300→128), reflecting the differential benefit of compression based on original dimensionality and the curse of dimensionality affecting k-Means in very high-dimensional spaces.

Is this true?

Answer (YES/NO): NO